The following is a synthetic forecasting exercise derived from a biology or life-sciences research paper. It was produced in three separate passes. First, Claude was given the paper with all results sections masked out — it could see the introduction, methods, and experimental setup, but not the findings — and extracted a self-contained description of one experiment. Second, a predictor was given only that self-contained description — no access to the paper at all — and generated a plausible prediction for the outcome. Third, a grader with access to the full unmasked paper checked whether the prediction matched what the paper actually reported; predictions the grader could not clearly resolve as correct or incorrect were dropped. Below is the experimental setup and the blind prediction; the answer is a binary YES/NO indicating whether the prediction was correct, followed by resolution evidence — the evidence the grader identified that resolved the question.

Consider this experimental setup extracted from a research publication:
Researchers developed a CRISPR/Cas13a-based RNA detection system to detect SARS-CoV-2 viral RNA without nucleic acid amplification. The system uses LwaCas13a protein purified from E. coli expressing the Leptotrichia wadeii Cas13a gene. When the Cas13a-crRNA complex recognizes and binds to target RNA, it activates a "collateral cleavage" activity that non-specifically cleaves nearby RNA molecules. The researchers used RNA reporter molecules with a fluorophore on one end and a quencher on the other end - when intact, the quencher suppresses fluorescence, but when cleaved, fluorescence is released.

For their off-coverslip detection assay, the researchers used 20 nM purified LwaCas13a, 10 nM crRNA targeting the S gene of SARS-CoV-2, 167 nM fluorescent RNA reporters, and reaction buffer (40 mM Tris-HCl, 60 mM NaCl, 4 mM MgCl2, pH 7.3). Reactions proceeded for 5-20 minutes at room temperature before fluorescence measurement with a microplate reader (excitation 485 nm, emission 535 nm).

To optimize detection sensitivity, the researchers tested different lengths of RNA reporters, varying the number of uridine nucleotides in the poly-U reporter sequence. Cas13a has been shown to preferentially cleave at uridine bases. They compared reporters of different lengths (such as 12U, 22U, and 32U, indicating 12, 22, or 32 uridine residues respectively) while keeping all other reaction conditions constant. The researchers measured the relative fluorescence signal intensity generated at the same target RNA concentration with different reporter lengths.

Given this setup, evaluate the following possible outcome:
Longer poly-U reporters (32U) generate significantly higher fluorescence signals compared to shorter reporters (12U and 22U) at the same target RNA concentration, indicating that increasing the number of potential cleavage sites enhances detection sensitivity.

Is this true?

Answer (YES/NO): NO